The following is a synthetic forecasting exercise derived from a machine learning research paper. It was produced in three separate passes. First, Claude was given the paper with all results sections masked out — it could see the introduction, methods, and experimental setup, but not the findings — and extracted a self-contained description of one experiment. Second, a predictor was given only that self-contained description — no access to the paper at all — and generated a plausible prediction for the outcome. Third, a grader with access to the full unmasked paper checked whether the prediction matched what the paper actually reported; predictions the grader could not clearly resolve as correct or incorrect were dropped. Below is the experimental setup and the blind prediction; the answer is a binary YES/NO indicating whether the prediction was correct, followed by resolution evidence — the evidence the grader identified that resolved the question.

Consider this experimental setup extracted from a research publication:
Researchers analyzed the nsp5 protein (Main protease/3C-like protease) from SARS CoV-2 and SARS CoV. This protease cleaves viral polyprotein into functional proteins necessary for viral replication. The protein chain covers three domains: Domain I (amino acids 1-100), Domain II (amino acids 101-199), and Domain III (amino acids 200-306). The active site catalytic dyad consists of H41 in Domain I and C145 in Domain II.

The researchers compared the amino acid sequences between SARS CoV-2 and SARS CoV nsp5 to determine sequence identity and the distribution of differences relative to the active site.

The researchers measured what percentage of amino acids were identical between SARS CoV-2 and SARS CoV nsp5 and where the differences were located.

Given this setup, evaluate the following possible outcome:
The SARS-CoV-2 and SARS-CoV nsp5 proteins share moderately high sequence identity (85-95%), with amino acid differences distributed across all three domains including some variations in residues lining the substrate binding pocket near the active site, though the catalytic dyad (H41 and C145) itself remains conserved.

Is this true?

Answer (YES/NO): NO